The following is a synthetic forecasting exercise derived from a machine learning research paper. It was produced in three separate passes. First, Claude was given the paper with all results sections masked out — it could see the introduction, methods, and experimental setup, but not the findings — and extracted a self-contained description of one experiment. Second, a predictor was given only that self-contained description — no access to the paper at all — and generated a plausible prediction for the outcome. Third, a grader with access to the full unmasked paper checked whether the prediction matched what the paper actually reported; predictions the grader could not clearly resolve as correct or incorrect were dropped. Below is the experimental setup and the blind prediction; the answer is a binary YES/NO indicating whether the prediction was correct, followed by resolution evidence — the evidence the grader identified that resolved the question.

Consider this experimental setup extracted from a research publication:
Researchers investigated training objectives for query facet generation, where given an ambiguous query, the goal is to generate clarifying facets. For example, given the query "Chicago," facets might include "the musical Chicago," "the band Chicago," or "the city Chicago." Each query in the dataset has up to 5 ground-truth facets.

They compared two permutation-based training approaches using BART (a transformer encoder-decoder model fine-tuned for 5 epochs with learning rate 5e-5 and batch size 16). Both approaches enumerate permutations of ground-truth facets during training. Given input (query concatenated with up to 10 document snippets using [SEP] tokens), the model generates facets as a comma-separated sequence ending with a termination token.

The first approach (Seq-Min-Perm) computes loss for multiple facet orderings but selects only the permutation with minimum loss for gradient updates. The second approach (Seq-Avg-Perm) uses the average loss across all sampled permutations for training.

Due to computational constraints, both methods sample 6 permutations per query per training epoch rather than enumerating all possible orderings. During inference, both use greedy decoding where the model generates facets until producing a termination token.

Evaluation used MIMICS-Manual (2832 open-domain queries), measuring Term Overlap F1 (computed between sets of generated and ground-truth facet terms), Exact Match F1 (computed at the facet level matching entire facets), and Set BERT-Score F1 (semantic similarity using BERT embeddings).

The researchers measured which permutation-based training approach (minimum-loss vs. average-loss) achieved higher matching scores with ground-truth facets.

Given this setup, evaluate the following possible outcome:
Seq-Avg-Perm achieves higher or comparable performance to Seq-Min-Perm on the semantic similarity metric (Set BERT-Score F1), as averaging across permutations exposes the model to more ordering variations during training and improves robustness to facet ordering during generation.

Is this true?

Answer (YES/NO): YES